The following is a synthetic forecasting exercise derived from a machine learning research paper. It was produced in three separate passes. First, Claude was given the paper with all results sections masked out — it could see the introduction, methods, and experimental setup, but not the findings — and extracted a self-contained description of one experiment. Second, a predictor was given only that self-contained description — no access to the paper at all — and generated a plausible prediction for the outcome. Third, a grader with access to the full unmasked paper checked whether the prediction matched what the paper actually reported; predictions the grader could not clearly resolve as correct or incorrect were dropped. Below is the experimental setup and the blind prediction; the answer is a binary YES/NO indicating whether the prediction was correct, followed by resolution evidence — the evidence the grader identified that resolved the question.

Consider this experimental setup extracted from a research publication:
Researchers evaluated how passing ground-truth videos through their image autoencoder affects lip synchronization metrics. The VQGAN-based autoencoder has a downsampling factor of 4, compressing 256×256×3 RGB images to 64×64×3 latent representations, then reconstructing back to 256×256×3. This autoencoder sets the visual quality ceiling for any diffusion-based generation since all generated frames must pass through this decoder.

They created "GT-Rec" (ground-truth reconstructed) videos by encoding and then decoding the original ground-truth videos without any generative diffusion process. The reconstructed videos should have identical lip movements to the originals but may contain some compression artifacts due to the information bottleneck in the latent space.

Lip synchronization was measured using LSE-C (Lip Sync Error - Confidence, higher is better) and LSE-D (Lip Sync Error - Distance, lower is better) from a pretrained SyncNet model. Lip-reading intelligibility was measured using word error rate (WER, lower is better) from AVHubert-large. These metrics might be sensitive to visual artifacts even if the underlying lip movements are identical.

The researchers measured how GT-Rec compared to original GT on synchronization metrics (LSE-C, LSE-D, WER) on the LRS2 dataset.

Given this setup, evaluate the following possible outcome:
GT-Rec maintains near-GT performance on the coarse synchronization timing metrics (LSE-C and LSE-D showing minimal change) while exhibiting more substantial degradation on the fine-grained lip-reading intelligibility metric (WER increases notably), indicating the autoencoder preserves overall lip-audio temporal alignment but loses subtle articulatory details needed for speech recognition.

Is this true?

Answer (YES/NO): YES